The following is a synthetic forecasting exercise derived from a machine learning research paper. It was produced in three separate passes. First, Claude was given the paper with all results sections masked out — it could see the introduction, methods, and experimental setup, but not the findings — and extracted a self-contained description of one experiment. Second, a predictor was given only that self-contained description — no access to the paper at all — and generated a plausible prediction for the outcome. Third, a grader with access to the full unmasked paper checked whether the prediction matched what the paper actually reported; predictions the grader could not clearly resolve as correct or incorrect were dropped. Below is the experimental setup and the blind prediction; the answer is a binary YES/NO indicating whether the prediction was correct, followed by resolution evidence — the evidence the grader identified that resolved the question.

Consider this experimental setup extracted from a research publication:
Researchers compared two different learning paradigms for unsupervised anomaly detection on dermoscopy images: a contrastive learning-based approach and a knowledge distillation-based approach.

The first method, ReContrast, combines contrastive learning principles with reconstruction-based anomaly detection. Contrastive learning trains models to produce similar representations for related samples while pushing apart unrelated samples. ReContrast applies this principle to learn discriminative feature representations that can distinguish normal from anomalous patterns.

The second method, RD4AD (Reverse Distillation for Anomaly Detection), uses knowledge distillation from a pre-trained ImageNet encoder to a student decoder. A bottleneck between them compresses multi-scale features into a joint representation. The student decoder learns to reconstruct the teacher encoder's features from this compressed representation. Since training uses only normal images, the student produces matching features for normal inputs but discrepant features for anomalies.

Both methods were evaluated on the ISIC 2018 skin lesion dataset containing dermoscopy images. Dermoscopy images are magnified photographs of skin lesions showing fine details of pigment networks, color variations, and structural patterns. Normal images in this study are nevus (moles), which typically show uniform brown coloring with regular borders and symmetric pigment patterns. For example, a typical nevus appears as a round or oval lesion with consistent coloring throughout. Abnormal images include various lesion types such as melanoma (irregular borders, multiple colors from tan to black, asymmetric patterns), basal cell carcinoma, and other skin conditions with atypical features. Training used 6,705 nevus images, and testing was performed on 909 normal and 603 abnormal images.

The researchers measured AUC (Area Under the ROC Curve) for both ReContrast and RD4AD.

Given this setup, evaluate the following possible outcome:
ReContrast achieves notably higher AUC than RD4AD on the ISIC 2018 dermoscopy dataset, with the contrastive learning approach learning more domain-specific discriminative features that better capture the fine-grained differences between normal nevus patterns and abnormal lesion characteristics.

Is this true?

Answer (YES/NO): YES